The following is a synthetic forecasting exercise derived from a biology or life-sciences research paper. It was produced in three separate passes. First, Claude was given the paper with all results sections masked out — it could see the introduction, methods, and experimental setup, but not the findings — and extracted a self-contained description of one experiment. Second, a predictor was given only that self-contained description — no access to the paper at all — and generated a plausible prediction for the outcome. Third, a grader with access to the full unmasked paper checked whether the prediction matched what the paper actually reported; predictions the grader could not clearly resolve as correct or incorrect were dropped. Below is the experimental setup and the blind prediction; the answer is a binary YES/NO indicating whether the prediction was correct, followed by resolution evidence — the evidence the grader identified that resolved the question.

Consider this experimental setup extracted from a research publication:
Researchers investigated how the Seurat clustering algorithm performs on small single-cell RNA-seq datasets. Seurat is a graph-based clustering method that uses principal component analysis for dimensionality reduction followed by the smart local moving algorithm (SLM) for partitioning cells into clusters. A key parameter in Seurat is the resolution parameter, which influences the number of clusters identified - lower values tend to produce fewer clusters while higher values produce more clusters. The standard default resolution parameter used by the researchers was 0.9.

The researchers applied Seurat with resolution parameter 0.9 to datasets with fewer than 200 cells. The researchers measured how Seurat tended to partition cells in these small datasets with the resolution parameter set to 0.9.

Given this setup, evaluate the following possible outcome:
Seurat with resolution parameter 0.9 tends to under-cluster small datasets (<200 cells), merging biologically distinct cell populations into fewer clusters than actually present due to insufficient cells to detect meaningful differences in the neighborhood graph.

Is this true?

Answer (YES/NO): YES